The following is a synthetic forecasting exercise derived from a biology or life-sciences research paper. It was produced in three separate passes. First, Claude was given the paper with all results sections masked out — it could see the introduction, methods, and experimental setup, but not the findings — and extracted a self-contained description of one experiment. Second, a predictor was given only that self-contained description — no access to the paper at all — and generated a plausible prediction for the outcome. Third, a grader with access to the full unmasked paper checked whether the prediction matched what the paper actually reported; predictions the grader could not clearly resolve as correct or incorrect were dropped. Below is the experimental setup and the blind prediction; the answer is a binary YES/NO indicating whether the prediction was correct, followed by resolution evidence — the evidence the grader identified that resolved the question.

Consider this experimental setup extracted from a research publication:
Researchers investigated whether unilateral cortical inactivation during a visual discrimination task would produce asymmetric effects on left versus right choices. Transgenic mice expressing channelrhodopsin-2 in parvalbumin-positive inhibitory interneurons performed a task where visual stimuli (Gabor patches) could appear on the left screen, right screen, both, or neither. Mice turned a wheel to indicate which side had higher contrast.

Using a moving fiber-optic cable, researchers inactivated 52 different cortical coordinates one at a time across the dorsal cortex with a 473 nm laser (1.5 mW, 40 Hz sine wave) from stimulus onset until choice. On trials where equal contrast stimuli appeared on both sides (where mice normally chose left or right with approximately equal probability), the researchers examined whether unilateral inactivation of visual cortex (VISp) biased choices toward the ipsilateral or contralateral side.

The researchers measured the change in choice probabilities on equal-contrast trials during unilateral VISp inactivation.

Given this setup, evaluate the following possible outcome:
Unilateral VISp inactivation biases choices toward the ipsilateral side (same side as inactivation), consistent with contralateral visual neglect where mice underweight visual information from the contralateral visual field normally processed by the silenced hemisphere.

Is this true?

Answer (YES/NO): YES